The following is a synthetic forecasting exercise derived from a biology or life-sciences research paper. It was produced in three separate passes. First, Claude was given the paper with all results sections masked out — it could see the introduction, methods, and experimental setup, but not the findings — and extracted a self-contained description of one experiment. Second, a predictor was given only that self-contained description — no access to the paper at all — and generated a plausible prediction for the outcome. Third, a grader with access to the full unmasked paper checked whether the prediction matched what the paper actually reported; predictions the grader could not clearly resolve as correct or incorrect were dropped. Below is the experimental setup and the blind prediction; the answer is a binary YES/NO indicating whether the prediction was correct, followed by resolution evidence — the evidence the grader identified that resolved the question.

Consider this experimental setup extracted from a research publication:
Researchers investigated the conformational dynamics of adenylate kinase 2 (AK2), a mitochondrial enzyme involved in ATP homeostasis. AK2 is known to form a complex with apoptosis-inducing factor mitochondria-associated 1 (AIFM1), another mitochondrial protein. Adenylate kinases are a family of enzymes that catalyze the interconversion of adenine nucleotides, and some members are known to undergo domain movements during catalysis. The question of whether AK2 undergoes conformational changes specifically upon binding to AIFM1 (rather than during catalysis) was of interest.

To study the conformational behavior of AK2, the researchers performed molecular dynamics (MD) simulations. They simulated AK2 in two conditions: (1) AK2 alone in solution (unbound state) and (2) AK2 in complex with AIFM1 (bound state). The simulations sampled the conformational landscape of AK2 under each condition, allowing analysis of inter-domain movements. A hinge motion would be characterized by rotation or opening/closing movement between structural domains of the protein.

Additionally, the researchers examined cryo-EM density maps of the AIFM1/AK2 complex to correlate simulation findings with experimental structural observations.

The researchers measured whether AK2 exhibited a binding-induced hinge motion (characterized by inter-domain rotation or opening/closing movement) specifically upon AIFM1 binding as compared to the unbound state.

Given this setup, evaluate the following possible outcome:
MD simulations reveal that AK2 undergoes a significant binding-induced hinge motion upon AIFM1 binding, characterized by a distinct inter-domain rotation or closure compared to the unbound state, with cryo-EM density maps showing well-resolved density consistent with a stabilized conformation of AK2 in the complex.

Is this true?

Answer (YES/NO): YES